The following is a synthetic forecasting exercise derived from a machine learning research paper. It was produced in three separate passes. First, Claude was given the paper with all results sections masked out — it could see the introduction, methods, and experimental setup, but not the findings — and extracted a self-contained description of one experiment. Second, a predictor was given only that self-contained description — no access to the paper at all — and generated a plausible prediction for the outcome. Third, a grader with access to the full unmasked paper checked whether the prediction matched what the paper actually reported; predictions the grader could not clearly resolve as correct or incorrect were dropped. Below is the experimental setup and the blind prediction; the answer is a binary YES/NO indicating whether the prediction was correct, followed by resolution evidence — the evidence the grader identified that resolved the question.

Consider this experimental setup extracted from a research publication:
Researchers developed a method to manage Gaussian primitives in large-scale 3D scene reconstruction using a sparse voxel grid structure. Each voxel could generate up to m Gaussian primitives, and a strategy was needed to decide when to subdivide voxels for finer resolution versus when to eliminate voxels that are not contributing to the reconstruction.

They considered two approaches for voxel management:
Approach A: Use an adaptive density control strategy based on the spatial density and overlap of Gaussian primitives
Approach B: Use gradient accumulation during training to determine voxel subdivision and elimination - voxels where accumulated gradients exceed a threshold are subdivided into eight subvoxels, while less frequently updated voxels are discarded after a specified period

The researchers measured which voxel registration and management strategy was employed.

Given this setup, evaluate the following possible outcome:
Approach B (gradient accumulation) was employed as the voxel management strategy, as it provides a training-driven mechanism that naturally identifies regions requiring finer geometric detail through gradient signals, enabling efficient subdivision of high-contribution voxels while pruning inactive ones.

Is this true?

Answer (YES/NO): YES